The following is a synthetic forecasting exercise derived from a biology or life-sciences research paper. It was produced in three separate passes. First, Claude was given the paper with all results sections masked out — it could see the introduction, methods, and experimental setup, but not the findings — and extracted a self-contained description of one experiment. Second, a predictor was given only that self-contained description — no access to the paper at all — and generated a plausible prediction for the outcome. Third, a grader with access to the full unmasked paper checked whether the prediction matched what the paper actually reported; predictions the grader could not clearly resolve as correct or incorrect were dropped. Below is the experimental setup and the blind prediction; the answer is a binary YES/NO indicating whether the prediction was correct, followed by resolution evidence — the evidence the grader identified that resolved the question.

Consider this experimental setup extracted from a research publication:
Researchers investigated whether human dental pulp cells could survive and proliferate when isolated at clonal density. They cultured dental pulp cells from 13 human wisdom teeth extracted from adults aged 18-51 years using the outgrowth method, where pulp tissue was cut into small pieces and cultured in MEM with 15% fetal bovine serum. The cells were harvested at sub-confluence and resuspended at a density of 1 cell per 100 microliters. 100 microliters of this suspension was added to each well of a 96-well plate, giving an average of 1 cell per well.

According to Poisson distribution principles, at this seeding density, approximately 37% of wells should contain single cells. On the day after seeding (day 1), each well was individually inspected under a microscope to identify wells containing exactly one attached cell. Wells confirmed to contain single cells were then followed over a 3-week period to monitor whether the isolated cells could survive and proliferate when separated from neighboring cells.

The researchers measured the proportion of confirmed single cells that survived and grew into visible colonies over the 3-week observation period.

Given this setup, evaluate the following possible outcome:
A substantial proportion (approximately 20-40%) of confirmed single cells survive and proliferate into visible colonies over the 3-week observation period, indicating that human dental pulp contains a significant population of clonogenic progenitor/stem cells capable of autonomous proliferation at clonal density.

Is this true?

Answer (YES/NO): NO